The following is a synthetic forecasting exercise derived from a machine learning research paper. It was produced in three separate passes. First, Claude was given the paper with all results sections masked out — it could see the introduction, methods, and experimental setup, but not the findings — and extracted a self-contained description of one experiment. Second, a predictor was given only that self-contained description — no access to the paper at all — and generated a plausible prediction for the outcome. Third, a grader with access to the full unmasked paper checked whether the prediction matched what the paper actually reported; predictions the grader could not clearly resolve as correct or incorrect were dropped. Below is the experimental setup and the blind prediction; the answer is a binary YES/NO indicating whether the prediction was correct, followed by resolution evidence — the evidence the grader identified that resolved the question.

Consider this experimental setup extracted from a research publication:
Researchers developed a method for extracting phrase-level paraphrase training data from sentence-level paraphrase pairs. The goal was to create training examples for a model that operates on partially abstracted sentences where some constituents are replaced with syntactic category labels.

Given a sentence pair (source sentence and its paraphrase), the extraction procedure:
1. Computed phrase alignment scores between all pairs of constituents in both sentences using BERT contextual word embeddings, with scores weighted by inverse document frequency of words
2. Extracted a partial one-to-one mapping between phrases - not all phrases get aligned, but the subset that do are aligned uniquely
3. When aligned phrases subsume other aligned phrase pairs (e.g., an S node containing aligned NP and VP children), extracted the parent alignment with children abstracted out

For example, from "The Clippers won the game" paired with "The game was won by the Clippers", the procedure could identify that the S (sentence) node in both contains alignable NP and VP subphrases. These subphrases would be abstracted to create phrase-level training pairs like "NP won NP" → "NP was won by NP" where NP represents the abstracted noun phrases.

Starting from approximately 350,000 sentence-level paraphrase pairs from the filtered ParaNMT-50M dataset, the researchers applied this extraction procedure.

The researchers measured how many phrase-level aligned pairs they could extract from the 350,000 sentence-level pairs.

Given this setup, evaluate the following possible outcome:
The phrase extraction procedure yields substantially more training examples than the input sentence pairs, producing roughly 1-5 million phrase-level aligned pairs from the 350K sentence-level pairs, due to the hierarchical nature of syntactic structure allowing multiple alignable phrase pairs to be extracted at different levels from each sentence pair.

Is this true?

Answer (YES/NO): YES